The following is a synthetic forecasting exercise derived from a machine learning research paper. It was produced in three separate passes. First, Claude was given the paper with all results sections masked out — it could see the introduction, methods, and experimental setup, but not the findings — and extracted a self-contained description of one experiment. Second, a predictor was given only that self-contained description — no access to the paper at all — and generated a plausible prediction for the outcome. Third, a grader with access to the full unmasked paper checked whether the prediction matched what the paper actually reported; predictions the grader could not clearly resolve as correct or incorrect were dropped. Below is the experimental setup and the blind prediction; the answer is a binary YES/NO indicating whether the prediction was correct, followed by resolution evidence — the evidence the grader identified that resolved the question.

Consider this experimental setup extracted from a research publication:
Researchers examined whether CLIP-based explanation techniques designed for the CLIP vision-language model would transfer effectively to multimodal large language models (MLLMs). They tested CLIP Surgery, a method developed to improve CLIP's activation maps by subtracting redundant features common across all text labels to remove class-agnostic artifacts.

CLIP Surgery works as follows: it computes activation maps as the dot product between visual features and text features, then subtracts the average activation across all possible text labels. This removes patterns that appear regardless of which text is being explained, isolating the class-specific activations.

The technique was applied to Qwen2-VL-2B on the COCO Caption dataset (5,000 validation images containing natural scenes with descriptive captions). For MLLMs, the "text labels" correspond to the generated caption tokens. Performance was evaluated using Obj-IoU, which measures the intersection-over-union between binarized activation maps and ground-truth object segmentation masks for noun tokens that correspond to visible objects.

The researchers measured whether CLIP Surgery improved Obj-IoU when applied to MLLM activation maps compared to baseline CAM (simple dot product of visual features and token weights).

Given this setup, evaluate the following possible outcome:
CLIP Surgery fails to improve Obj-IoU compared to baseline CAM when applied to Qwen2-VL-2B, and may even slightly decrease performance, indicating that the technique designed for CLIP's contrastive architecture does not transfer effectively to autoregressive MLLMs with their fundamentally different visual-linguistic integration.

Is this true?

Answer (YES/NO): YES